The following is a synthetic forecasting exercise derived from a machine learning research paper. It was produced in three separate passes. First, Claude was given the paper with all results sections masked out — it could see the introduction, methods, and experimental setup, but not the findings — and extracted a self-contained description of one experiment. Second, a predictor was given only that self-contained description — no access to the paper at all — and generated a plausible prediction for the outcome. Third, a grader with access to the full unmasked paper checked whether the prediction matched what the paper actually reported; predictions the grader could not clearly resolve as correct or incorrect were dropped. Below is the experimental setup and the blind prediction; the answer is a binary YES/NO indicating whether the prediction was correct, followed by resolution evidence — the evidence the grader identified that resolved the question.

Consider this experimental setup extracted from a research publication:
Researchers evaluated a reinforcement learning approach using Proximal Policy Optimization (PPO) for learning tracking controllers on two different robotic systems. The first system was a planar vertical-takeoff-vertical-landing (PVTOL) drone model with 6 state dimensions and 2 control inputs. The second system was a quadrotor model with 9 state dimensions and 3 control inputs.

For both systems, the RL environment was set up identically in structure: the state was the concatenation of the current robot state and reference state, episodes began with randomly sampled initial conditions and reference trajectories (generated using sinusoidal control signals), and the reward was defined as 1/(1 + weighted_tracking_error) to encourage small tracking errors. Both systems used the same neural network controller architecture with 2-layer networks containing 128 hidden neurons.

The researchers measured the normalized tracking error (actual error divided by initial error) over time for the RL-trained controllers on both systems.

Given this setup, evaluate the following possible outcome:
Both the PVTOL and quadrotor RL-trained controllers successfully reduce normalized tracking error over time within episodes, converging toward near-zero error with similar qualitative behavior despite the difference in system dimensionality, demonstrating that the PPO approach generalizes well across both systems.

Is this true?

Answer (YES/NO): NO